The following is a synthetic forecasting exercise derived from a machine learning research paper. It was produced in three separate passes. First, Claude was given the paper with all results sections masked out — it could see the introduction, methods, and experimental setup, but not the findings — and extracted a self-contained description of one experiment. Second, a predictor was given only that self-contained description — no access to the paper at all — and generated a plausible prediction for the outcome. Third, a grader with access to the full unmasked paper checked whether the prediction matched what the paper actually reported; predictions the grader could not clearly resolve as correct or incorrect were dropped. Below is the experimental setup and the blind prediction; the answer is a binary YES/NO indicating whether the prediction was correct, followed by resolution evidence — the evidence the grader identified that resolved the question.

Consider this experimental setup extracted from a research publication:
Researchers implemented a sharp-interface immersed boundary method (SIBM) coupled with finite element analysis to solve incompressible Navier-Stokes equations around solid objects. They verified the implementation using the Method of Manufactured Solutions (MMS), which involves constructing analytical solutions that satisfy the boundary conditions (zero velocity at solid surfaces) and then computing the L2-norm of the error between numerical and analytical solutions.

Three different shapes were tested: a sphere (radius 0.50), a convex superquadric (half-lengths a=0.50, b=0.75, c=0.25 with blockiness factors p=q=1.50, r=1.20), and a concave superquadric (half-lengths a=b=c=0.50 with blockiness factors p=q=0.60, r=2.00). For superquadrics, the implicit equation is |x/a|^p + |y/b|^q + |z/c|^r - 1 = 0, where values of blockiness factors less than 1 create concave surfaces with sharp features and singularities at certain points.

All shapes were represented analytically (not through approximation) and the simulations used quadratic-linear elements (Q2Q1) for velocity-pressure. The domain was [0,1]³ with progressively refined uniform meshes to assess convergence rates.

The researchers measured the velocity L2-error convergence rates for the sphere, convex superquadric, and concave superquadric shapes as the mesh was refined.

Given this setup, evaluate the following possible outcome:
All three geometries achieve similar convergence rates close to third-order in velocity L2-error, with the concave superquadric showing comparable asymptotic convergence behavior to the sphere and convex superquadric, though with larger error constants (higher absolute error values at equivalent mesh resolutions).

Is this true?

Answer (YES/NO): NO